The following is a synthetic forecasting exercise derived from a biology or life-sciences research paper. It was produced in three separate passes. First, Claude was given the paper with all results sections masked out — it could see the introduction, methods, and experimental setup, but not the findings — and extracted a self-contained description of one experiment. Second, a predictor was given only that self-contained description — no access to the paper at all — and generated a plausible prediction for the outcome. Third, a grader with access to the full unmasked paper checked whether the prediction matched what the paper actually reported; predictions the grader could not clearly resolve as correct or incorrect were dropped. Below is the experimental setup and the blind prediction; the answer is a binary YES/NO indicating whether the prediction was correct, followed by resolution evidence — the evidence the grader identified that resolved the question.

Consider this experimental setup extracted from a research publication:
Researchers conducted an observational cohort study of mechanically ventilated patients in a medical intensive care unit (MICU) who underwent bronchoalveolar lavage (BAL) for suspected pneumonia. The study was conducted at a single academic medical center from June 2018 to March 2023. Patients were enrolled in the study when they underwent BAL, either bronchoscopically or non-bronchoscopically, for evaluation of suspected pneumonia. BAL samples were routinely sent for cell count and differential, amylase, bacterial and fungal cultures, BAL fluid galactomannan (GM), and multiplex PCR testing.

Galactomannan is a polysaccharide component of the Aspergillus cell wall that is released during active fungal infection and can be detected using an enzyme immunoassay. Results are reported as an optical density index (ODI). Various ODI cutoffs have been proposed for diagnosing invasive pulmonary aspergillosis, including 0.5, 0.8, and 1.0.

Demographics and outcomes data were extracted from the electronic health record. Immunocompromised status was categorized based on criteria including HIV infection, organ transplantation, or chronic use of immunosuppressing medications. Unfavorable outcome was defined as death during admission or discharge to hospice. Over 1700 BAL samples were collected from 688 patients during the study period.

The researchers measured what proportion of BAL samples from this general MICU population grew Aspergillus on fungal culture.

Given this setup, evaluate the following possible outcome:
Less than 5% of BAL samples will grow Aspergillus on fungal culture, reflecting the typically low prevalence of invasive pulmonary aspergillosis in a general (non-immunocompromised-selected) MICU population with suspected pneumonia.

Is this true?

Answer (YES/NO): YES